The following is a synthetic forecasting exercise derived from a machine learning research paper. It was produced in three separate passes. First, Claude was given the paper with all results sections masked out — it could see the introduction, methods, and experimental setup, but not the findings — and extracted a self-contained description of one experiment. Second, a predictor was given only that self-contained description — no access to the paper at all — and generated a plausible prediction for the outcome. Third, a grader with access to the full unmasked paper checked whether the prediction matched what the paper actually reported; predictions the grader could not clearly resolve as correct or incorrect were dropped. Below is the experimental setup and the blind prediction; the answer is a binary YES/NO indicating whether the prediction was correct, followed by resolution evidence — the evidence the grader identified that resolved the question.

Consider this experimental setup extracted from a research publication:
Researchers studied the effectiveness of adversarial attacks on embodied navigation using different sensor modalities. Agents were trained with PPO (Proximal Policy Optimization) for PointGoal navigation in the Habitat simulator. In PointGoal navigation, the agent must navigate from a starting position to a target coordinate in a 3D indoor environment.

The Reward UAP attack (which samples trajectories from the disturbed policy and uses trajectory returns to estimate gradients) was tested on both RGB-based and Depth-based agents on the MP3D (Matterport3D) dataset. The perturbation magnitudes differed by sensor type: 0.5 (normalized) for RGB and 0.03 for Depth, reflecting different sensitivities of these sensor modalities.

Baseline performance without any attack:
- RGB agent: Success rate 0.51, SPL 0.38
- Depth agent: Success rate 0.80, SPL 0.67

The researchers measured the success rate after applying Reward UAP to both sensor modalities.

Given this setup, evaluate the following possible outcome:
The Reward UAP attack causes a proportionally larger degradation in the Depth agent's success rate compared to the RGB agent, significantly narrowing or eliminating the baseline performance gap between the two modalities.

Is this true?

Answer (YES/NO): NO